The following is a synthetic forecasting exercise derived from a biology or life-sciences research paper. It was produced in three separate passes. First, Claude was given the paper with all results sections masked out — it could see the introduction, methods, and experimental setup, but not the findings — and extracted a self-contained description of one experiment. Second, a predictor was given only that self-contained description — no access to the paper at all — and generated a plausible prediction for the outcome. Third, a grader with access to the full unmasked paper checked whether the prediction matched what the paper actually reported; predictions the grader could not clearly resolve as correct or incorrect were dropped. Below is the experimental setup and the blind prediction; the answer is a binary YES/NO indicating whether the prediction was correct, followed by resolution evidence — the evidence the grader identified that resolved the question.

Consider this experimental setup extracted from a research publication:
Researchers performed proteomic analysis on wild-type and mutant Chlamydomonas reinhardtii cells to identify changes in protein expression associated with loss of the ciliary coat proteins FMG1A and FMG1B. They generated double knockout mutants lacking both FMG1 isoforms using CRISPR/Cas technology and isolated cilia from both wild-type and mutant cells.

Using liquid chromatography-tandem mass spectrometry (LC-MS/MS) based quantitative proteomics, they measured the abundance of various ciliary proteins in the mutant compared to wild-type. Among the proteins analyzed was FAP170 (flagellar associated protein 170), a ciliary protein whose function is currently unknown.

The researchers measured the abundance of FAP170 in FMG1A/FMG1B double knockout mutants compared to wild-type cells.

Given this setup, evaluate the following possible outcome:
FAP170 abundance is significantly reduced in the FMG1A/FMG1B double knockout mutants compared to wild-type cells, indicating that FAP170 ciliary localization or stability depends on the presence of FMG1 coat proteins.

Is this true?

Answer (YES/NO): NO